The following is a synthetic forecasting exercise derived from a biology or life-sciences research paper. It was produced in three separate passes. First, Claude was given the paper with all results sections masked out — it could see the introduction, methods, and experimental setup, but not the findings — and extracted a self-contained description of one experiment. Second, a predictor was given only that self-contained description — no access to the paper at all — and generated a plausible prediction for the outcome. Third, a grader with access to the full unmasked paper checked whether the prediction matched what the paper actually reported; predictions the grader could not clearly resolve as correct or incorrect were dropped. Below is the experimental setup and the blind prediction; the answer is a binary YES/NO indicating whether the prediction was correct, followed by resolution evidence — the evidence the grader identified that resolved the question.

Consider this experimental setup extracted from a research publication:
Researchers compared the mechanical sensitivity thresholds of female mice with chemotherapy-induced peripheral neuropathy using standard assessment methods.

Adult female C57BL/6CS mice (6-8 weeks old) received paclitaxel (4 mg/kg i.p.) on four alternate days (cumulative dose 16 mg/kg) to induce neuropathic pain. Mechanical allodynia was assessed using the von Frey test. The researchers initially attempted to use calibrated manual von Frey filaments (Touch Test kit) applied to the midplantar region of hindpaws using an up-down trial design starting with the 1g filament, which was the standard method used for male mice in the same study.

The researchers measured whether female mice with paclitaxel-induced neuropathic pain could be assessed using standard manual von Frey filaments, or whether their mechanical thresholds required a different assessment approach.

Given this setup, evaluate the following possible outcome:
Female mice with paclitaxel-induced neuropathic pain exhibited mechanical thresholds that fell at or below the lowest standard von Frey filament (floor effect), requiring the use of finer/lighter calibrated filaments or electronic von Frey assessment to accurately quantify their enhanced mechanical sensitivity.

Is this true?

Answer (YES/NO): YES